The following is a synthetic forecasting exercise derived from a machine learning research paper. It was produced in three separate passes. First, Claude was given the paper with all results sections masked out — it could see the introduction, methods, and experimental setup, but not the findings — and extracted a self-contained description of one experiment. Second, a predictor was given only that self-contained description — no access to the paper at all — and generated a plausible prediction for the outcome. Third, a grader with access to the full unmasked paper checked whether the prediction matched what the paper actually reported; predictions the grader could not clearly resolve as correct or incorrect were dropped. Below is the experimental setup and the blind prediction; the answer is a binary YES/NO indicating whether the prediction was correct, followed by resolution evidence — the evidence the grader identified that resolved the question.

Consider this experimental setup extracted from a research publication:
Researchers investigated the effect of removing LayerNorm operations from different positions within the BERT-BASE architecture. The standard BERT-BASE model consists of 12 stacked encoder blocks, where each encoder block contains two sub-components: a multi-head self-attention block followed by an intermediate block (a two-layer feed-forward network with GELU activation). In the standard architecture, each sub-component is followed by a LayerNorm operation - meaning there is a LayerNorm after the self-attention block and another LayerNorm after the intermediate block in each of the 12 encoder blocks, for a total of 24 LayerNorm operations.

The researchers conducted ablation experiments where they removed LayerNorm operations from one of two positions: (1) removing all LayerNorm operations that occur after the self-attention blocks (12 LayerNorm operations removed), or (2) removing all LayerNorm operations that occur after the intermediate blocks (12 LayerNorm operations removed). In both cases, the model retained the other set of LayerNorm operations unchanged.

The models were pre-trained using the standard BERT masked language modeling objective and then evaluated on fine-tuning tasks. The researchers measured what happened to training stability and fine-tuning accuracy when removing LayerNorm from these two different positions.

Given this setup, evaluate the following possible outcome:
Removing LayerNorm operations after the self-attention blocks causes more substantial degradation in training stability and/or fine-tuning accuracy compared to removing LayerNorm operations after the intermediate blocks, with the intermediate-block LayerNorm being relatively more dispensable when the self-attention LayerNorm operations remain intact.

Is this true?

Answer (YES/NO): YES